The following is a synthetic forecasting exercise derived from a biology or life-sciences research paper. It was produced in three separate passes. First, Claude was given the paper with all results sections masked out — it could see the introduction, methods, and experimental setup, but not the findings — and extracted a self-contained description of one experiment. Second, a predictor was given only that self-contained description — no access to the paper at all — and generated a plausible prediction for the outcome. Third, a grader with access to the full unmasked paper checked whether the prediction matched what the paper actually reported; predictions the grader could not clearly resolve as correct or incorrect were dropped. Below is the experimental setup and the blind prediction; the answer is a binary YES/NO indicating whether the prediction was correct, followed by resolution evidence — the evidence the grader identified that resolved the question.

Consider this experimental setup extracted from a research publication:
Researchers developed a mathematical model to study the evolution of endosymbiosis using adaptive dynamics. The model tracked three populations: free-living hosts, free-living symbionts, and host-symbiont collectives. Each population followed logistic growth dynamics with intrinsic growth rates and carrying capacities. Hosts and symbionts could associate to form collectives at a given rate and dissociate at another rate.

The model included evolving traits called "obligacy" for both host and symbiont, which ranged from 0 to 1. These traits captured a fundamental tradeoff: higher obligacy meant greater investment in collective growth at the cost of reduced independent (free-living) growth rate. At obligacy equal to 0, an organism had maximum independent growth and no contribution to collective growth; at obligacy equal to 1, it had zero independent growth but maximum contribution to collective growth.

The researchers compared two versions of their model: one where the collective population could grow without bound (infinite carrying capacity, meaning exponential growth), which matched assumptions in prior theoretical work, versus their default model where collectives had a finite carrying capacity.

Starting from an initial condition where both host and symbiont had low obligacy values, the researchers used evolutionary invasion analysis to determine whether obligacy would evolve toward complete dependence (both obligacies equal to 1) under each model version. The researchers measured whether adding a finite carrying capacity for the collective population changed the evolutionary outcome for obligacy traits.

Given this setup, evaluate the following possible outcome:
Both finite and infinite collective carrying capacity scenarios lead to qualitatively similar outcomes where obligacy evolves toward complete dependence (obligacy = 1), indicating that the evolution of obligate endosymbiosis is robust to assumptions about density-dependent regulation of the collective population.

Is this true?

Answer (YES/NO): NO